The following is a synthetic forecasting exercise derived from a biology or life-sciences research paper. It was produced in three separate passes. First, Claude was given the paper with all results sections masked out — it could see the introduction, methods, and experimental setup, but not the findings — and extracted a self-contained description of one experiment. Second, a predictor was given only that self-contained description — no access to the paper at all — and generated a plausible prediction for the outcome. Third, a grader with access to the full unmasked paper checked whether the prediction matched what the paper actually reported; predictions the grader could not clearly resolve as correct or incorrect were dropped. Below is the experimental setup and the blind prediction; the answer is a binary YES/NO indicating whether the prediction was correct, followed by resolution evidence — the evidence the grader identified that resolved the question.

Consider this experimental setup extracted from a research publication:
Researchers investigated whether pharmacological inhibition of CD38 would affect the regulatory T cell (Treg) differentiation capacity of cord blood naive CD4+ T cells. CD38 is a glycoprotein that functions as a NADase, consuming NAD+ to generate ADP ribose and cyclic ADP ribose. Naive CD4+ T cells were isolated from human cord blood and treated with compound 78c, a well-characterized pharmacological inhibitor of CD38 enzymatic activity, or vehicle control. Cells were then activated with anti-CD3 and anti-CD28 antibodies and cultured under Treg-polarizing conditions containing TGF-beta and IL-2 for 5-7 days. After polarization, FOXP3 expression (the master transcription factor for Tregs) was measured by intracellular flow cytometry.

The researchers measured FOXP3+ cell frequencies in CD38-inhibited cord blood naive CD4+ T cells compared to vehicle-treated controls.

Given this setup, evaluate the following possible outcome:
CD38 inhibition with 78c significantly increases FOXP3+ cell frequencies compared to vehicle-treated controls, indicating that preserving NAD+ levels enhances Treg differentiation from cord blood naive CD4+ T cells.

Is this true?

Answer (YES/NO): NO